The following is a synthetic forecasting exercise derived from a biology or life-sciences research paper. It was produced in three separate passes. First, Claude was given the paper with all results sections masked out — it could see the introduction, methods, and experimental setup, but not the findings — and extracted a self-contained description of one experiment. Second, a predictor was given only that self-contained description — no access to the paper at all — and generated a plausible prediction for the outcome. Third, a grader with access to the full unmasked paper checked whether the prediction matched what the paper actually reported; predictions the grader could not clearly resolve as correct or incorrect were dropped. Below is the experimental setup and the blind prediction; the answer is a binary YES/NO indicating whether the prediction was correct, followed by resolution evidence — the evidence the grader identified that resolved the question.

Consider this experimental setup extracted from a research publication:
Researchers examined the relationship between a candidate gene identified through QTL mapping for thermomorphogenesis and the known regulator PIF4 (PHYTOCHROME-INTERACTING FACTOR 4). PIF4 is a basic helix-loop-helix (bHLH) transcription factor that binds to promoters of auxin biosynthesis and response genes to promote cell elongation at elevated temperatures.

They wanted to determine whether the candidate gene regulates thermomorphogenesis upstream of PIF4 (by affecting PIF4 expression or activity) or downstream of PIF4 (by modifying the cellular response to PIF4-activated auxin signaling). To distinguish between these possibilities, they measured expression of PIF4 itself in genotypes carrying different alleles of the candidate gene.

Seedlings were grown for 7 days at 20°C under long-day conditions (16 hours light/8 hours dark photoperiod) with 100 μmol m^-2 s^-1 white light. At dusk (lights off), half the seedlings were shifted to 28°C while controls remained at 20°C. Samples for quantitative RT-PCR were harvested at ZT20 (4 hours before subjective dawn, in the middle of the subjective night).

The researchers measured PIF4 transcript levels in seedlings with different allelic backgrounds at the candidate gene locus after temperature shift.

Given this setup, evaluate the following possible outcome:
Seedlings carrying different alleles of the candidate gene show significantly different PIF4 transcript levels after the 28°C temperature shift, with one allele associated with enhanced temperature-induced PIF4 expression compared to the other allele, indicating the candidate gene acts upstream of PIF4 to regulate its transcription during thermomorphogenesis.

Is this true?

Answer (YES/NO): YES